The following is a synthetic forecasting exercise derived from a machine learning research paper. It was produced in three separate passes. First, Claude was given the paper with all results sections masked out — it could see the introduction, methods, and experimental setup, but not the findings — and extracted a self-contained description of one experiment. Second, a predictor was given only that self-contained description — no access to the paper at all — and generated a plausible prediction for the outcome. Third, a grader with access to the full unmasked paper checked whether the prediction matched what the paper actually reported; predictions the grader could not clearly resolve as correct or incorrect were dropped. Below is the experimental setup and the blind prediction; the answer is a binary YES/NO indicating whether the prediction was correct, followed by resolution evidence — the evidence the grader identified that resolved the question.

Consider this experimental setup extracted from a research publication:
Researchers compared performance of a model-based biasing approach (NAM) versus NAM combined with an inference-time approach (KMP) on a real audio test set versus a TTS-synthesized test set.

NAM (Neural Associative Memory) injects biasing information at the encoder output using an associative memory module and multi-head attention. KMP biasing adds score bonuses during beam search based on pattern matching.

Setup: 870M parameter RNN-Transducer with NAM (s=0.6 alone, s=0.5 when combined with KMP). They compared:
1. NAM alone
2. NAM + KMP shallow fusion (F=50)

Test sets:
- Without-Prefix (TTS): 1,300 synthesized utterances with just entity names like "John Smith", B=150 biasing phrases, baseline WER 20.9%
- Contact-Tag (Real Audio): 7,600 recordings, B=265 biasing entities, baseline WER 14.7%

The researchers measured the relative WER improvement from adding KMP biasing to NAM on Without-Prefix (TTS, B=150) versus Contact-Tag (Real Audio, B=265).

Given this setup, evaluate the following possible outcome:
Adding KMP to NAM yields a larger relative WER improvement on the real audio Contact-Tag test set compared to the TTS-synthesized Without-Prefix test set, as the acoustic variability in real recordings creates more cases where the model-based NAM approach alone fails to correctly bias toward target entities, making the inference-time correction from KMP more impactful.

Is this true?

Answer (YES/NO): NO